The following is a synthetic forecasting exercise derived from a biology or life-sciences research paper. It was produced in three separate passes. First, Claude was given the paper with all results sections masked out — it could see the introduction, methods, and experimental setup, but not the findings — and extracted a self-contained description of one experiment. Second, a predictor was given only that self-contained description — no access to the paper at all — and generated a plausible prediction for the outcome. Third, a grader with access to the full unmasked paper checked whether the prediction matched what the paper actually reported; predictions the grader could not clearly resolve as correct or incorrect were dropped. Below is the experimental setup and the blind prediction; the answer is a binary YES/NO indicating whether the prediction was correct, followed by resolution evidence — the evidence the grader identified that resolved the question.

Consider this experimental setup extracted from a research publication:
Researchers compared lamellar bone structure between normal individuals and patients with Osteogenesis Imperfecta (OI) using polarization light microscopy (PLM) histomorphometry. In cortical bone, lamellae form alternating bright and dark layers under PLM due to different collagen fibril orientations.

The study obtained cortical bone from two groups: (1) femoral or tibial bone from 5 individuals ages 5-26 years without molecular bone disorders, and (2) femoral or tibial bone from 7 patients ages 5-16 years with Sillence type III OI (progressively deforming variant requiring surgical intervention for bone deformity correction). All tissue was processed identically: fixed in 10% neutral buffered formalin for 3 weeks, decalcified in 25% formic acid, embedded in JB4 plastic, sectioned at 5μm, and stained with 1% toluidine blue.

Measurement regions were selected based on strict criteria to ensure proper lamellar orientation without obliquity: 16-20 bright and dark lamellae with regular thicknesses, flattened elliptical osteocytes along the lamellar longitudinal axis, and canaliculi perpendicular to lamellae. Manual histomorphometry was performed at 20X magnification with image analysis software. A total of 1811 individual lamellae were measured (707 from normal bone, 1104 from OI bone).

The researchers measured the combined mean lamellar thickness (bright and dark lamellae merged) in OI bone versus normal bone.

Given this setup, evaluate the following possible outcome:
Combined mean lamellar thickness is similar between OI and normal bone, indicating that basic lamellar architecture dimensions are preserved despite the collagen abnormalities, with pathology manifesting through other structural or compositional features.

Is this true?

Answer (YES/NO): NO